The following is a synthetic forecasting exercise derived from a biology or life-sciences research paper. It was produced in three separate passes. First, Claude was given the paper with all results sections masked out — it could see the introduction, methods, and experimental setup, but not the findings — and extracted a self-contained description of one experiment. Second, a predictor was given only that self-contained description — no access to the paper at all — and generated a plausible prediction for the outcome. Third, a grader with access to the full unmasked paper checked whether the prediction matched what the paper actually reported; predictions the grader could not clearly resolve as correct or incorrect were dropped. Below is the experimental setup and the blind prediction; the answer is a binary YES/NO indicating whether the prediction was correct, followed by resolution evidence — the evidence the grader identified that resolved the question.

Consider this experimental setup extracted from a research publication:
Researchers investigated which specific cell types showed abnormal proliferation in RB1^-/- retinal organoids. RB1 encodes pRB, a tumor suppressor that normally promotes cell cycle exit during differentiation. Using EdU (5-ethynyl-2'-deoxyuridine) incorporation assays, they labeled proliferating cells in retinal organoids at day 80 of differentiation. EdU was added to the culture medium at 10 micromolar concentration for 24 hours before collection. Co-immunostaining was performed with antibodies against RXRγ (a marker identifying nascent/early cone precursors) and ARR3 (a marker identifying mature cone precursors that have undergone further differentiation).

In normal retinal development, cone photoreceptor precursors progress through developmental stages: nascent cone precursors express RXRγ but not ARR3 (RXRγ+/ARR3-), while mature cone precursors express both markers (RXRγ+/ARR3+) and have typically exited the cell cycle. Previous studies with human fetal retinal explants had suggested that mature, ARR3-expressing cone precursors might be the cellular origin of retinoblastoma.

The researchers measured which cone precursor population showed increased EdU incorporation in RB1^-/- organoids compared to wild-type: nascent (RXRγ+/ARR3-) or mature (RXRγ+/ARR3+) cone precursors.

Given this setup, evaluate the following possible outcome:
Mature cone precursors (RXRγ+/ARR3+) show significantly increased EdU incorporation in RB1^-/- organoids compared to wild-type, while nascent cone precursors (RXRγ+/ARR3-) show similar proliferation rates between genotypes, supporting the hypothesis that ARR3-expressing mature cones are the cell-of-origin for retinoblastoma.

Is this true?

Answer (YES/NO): NO